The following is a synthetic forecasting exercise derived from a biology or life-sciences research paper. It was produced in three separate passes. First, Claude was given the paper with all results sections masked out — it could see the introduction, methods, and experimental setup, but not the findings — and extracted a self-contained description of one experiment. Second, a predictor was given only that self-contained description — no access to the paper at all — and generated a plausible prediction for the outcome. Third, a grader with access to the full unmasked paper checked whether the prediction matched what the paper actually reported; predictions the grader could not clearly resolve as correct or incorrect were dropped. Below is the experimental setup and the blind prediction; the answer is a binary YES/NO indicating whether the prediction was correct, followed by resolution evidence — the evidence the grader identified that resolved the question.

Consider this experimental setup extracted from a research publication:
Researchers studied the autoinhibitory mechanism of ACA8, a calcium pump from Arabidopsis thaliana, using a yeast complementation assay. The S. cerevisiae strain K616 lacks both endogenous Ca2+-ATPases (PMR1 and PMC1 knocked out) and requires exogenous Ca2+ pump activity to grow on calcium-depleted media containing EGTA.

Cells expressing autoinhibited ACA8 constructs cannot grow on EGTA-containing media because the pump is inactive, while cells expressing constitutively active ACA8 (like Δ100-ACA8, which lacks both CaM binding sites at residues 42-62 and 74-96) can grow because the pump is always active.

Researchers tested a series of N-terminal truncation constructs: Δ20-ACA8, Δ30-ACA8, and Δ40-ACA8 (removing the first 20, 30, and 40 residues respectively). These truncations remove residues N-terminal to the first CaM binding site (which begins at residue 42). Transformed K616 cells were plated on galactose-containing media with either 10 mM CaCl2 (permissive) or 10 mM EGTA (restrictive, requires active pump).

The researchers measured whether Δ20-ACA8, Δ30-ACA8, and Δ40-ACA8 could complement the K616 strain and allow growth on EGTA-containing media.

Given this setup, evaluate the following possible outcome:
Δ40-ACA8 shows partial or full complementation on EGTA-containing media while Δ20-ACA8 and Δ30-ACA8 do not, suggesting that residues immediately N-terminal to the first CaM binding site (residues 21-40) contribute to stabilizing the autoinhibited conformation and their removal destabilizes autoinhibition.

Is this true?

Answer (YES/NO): YES